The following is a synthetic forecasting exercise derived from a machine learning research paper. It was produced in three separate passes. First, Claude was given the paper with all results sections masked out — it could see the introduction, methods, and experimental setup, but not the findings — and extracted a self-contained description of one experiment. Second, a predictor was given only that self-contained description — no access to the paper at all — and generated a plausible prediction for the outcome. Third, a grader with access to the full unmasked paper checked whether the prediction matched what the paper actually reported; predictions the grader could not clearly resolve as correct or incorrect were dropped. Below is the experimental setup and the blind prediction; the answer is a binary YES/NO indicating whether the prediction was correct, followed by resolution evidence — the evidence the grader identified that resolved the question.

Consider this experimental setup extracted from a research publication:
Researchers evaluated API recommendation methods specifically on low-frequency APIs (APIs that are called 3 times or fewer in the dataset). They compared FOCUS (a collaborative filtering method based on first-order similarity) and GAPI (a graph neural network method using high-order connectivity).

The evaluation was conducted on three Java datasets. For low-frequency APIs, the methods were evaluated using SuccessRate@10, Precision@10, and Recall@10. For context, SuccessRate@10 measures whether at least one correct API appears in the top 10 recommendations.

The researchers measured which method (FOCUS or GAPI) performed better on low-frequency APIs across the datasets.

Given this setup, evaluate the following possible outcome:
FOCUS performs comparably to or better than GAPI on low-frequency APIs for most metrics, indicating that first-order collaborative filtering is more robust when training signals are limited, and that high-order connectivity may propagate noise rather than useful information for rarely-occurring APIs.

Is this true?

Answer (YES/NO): NO